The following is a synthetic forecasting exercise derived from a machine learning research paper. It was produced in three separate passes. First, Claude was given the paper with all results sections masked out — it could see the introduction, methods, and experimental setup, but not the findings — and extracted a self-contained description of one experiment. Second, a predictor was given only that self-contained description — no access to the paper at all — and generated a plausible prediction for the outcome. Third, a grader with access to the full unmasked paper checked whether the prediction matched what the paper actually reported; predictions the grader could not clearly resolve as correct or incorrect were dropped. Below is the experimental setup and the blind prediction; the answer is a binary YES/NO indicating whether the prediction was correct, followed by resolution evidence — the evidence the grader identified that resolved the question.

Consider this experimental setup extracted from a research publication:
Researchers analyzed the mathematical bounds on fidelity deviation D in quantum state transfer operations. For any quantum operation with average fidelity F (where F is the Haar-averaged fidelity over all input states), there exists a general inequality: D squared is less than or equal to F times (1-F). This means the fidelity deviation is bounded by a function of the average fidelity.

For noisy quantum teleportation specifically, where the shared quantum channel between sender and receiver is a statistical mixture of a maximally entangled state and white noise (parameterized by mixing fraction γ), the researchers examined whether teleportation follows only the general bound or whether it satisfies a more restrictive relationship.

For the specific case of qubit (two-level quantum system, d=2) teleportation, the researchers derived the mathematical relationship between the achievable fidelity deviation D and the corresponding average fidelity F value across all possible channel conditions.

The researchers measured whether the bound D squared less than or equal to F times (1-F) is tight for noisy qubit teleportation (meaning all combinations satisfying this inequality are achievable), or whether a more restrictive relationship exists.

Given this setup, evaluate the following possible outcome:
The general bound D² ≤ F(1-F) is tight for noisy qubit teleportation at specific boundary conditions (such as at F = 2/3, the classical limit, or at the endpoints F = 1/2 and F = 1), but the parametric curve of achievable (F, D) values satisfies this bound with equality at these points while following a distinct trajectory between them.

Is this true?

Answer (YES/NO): NO